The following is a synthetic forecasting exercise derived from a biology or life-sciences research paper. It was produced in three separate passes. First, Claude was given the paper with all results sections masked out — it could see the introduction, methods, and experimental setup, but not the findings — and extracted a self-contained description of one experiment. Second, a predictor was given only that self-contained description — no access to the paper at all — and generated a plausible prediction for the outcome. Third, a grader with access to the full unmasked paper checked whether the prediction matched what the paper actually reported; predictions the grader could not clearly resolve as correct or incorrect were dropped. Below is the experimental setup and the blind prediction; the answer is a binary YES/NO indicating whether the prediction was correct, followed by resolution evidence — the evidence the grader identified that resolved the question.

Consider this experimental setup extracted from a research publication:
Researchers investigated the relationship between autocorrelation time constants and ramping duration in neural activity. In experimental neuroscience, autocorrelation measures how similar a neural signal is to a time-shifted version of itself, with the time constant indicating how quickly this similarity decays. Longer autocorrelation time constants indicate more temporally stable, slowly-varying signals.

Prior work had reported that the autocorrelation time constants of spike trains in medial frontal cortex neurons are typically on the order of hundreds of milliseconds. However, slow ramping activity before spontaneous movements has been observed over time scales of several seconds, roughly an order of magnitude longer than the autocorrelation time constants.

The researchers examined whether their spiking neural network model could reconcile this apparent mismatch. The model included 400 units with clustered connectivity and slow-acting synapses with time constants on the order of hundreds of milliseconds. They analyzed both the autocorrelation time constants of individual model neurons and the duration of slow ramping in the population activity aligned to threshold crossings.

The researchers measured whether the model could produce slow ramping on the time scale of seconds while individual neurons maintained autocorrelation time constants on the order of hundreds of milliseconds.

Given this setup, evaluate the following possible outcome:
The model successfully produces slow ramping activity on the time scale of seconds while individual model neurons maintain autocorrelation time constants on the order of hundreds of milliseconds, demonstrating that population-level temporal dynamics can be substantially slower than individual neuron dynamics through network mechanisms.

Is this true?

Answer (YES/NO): YES